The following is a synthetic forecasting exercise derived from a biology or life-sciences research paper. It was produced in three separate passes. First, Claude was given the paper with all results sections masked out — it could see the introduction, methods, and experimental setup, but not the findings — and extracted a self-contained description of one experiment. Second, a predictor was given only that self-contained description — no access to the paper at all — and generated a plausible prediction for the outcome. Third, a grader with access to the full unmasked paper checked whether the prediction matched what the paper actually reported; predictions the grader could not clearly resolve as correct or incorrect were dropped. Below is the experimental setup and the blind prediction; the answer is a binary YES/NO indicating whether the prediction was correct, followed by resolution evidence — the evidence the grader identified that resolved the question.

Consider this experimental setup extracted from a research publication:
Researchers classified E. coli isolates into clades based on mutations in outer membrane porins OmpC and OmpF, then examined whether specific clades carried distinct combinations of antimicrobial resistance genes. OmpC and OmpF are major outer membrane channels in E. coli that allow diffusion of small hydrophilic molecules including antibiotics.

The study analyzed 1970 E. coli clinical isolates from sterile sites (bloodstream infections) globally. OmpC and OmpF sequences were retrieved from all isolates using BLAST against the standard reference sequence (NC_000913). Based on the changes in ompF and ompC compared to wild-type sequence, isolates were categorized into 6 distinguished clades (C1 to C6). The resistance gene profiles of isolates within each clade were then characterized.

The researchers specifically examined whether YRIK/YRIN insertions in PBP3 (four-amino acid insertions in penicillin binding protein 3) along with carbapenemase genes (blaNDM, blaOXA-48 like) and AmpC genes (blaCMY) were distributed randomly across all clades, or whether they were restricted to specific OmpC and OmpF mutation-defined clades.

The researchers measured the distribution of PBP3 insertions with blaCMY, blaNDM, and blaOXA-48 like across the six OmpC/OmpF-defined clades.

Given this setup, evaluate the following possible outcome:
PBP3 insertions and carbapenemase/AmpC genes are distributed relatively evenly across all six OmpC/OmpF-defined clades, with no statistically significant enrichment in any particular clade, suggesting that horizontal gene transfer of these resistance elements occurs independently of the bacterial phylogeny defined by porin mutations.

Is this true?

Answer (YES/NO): NO